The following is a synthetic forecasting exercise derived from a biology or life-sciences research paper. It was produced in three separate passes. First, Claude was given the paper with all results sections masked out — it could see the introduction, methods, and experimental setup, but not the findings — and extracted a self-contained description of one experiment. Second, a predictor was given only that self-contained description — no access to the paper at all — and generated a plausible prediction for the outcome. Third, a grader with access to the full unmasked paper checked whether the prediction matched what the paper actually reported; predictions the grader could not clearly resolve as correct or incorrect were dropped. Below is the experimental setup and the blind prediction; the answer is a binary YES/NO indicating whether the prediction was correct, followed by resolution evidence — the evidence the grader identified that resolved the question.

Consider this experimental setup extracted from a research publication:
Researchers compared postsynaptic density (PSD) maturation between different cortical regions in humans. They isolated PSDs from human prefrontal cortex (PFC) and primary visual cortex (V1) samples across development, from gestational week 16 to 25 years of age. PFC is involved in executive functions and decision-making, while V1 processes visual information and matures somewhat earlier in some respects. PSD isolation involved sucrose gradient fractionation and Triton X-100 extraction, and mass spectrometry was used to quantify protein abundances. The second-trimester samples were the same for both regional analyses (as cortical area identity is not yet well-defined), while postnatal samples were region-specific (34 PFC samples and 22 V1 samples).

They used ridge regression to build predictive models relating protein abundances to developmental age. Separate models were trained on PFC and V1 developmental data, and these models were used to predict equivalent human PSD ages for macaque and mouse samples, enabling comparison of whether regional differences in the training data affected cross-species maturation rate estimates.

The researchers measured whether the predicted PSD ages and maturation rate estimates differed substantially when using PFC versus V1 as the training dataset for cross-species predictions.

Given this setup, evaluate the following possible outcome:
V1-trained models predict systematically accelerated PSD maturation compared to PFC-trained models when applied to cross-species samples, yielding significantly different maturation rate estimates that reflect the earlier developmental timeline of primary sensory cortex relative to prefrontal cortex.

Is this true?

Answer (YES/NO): YES